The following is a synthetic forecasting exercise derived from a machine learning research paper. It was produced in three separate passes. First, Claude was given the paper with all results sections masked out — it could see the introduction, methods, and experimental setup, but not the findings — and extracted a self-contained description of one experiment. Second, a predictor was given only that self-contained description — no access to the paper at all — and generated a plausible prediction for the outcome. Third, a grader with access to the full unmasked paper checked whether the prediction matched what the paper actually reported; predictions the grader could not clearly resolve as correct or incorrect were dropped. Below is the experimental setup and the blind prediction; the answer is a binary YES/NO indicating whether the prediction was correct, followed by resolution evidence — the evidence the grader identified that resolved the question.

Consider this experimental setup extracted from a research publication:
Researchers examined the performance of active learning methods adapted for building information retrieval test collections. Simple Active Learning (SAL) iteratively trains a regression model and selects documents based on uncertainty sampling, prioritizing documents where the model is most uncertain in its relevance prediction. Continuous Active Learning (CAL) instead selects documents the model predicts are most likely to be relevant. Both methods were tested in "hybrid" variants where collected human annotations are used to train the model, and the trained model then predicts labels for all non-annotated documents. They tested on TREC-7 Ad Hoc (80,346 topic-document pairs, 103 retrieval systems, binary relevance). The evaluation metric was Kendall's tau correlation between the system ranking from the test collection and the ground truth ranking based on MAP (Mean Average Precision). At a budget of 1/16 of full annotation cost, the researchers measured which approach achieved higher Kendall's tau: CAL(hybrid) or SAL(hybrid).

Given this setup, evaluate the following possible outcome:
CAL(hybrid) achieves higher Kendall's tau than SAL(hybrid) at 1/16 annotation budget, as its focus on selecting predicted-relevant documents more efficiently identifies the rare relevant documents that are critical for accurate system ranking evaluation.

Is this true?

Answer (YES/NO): NO